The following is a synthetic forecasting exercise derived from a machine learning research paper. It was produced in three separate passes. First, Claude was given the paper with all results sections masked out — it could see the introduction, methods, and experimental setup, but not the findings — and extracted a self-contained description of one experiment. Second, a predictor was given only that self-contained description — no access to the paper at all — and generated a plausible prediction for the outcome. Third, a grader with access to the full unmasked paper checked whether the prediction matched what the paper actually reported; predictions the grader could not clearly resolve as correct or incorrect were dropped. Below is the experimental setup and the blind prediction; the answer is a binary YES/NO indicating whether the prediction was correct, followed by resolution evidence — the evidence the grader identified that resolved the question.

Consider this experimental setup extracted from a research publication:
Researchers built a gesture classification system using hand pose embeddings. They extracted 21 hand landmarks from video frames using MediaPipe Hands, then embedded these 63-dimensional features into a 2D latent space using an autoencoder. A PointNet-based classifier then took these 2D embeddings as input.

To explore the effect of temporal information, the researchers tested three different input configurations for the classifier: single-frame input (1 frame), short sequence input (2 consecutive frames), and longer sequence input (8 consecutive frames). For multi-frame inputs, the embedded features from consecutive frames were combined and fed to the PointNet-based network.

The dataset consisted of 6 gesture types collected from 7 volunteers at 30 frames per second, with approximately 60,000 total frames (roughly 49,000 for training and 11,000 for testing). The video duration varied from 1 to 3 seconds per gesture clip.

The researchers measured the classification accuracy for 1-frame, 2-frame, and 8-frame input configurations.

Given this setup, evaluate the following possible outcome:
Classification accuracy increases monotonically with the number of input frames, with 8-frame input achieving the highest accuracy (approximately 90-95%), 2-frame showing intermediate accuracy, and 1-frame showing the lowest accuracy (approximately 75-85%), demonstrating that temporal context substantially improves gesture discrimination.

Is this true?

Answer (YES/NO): NO